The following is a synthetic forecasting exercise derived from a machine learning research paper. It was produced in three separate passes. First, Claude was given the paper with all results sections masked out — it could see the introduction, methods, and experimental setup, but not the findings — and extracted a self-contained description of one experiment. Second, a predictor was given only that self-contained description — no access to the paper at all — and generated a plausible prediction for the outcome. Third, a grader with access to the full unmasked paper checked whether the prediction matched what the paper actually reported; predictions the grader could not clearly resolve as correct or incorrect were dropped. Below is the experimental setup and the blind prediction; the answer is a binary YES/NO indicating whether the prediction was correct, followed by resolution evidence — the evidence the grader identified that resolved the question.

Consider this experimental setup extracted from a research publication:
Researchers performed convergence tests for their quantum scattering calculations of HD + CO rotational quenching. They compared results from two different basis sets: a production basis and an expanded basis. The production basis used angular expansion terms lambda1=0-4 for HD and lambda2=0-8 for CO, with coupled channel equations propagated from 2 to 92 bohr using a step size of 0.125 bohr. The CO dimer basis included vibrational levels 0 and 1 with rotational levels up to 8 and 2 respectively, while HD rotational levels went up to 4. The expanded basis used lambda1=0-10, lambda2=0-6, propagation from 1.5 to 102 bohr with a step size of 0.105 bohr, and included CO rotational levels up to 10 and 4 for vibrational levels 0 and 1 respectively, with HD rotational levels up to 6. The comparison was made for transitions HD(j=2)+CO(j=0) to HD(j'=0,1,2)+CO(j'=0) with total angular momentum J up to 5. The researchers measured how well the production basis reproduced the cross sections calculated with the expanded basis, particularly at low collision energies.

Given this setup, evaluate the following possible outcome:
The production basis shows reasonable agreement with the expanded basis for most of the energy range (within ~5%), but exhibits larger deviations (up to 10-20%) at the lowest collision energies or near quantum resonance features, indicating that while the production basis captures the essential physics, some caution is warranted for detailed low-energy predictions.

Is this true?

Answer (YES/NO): NO